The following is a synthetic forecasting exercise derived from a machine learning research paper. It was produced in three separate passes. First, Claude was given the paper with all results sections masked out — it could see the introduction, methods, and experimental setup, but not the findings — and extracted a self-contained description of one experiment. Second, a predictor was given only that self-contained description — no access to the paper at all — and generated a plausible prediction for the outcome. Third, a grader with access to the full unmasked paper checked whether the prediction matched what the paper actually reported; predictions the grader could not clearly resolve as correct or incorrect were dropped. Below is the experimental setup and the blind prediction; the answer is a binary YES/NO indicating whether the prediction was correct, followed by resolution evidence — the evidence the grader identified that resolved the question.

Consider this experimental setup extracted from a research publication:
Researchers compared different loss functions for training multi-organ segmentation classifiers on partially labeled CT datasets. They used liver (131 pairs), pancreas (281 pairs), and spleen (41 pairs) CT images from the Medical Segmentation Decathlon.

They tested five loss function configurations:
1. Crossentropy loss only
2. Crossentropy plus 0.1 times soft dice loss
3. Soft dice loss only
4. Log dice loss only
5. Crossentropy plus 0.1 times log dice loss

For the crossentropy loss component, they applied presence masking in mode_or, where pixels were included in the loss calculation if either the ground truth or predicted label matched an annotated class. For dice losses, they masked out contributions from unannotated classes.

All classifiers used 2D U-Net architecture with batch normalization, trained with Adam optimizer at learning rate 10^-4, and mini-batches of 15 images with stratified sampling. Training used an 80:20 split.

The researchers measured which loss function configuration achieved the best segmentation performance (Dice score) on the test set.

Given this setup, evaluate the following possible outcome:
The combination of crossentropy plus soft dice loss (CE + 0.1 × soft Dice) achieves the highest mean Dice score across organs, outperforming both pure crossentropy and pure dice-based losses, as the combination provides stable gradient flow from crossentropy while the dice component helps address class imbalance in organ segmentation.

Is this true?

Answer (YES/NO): YES